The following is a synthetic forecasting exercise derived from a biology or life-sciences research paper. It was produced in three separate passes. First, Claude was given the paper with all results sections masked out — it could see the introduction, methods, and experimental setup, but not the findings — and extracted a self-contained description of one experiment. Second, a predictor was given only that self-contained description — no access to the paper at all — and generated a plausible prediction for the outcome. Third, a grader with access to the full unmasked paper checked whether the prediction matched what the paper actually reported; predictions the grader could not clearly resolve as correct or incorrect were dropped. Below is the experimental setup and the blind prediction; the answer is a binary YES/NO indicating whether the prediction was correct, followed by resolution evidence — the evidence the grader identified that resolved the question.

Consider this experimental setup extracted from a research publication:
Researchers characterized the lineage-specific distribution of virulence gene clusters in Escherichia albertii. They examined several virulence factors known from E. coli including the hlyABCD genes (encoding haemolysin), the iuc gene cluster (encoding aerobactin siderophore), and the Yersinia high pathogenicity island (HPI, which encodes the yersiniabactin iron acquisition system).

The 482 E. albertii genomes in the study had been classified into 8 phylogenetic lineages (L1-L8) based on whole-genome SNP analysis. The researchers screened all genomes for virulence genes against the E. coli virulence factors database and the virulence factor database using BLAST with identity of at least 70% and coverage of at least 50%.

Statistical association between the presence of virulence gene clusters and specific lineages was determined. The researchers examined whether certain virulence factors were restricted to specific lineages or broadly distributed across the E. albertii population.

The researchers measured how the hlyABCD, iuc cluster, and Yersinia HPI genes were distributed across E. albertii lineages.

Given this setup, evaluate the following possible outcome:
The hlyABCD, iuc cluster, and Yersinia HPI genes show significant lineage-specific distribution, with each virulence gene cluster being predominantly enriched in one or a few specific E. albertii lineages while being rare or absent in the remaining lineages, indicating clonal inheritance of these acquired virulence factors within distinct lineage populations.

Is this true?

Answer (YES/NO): YES